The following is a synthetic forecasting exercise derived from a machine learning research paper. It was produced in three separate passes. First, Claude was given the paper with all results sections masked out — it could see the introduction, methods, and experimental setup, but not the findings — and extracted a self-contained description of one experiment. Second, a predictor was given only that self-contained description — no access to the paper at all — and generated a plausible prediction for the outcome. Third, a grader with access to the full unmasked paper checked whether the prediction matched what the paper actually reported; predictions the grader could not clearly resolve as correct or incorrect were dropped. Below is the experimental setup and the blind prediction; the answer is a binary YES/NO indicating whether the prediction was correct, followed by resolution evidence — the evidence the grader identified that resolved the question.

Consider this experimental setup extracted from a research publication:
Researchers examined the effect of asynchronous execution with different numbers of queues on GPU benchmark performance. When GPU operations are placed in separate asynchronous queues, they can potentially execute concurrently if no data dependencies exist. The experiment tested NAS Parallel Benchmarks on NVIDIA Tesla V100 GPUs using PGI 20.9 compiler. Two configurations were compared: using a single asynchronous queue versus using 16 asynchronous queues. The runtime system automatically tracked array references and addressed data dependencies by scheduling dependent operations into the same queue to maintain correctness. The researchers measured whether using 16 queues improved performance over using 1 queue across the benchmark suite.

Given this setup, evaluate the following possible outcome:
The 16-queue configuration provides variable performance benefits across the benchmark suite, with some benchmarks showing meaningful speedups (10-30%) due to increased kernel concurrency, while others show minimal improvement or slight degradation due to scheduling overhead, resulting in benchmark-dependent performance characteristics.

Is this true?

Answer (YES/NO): NO